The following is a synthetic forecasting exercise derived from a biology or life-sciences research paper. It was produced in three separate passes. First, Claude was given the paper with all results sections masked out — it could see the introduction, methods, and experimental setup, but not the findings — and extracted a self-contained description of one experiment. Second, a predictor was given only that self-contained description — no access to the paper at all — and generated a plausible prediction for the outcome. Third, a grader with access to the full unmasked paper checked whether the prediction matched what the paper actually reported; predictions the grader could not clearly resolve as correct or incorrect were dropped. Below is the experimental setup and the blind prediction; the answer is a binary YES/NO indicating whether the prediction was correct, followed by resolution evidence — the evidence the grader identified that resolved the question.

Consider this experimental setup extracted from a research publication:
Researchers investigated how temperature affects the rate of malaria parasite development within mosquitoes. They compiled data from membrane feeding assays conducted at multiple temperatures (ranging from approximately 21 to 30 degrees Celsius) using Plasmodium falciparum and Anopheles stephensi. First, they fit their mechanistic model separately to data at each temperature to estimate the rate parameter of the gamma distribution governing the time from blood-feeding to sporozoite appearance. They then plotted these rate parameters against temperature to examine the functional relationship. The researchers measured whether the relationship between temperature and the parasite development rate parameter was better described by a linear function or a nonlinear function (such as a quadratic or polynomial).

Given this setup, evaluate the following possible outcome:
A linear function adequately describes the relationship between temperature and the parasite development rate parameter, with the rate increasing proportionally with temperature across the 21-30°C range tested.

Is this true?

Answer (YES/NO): YES